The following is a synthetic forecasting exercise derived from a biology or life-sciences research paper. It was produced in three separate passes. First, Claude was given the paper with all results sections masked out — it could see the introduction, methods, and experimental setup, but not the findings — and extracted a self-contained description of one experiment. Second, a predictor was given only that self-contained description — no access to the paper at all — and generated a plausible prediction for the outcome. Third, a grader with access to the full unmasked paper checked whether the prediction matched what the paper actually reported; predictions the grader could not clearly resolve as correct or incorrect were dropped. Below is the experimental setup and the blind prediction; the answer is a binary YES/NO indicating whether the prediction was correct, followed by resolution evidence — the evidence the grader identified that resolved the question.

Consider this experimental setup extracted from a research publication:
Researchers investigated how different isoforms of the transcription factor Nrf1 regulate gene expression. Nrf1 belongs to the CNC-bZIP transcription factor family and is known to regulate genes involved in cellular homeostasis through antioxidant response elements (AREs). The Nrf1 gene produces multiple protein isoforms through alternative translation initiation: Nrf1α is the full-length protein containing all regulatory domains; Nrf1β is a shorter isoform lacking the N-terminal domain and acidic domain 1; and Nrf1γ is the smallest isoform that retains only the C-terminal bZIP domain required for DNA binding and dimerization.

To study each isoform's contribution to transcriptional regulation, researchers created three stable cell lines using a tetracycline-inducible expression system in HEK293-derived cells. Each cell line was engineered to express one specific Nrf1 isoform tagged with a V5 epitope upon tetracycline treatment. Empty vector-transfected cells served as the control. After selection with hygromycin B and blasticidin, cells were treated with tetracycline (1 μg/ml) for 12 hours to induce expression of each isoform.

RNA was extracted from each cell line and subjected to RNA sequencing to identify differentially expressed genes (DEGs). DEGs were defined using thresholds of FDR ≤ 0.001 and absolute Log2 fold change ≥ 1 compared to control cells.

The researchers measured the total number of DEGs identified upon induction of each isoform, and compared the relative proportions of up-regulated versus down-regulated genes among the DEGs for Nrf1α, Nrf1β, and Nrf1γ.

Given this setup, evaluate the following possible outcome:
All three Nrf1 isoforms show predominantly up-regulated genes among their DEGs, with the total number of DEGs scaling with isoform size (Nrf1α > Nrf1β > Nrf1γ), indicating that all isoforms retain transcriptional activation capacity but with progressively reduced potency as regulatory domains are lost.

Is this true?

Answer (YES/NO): NO